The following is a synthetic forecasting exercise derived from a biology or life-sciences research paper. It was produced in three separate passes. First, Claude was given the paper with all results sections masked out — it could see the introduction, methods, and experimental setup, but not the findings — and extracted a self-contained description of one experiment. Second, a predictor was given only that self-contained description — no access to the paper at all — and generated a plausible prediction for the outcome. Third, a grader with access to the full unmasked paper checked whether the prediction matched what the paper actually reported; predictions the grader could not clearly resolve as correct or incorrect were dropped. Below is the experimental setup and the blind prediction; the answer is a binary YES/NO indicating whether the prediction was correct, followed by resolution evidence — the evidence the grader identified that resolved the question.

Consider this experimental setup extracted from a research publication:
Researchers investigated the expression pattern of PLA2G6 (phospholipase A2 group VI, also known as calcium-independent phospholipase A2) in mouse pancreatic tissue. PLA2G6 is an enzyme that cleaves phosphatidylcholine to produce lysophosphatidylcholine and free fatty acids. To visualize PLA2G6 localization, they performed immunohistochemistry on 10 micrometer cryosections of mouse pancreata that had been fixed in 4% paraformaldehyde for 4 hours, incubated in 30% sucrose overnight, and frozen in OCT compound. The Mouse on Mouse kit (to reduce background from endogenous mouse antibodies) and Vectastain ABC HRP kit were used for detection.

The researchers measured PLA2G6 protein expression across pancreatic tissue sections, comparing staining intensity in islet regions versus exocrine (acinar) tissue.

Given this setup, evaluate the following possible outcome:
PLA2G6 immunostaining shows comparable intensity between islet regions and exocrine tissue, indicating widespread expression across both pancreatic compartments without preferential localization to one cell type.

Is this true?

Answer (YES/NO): NO